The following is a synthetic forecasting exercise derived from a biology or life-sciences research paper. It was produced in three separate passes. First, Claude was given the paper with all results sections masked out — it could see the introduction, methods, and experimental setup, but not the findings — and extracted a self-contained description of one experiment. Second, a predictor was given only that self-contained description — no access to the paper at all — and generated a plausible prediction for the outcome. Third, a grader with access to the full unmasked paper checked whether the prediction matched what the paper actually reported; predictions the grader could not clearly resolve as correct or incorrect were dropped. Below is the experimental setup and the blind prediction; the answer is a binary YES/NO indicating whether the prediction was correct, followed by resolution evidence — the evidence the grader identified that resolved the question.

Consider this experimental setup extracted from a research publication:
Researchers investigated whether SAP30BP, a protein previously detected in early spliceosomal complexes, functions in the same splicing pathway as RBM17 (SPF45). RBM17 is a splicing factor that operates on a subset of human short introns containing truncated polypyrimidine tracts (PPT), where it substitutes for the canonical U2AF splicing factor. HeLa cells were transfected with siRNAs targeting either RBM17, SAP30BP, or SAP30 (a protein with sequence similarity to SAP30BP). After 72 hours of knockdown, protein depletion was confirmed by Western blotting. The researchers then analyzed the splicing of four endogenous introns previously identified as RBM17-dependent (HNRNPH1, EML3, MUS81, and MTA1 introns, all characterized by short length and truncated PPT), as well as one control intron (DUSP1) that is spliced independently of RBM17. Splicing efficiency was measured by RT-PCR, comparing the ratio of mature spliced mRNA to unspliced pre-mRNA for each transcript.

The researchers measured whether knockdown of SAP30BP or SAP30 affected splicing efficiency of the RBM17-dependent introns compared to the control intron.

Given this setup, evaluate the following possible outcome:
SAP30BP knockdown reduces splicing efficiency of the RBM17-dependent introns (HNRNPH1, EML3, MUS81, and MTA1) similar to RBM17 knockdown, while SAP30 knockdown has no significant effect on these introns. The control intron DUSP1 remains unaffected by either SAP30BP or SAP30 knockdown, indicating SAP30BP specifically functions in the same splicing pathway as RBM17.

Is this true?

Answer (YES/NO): YES